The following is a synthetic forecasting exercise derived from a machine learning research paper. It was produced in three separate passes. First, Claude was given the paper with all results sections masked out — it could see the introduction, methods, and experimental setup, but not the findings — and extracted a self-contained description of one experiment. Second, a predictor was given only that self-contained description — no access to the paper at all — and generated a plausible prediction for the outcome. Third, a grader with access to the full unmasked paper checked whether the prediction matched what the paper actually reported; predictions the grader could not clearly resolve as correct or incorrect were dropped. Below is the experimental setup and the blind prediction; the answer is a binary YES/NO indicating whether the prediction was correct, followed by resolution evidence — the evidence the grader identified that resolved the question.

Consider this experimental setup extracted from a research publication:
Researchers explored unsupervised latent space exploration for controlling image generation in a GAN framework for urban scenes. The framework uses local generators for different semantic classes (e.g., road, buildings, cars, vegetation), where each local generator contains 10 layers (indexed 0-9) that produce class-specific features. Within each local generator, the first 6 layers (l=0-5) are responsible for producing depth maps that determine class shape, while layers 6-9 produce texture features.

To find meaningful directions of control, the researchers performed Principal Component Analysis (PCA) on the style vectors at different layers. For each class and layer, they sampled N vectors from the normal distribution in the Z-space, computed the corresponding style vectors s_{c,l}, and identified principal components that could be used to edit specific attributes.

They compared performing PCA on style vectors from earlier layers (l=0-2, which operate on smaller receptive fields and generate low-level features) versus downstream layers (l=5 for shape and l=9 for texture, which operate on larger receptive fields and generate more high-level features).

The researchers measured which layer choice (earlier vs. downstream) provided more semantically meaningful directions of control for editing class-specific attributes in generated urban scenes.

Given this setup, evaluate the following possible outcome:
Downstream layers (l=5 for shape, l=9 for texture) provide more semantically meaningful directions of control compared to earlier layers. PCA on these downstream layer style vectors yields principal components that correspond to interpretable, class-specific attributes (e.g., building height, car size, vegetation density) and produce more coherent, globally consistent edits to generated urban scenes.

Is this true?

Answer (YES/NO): YES